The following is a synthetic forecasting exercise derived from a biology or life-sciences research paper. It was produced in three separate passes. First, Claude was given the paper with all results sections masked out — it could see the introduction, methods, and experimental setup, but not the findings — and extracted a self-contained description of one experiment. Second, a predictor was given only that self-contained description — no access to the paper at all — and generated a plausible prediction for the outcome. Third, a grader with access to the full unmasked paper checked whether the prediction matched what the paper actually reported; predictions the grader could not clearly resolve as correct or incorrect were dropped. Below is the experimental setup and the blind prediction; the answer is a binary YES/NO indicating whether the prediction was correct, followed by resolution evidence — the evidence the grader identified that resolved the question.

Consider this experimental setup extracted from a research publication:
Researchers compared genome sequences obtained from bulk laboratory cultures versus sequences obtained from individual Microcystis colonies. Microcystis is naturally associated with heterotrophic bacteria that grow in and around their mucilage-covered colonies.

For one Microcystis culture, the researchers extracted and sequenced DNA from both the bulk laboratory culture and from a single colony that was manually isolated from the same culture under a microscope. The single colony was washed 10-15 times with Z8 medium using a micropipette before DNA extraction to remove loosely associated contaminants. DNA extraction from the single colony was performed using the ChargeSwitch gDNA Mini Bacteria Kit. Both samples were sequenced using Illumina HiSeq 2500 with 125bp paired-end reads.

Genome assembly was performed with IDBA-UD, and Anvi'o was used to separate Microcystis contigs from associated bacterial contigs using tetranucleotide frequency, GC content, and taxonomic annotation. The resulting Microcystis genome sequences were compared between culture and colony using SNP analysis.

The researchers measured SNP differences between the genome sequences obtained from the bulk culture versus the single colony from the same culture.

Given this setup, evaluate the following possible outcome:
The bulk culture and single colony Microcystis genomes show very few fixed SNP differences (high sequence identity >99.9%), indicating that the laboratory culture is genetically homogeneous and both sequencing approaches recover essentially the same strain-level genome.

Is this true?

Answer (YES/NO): YES